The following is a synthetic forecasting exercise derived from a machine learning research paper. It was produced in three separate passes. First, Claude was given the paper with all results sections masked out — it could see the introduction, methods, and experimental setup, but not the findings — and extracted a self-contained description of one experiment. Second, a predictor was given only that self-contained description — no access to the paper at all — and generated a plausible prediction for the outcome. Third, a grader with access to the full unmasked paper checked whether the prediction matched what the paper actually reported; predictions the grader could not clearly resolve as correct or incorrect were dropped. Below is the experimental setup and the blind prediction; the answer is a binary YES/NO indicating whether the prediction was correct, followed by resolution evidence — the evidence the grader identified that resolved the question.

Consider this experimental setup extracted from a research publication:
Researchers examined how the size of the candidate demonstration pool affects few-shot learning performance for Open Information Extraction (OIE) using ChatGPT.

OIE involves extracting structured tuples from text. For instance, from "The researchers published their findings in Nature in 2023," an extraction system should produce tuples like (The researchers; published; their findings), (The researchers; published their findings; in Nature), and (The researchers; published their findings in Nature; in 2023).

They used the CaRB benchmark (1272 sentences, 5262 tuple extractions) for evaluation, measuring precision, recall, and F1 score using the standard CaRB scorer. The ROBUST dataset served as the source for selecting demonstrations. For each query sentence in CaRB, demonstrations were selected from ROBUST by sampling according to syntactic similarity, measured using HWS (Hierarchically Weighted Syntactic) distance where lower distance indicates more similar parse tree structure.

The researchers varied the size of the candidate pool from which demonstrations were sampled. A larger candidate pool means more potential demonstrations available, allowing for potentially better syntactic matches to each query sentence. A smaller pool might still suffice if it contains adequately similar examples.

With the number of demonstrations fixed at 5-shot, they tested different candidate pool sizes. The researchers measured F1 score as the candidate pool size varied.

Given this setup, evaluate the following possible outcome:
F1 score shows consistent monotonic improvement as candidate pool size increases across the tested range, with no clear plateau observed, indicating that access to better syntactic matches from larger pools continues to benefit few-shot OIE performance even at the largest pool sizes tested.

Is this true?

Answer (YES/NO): NO